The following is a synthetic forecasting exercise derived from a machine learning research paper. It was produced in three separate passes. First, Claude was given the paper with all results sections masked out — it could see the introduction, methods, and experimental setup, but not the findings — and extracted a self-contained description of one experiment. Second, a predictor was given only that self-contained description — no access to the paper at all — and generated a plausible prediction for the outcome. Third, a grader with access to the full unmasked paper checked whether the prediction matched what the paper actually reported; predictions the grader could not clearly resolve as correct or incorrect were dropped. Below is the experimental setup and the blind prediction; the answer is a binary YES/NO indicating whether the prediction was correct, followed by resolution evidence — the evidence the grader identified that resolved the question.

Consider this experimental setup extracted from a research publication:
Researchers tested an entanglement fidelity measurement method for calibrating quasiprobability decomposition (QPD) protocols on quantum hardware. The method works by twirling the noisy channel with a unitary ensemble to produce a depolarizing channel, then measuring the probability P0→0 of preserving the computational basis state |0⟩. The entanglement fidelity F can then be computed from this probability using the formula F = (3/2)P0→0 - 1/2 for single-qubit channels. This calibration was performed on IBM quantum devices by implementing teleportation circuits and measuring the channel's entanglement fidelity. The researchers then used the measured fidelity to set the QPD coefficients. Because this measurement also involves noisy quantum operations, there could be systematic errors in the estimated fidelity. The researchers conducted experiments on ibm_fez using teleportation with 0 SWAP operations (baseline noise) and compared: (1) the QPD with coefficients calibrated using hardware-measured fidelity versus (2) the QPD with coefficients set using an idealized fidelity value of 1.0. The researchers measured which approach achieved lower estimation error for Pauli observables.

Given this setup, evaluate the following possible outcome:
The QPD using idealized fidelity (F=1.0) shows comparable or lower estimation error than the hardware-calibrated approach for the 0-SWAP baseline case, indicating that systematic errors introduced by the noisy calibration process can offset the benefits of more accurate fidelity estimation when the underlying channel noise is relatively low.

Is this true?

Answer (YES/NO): NO